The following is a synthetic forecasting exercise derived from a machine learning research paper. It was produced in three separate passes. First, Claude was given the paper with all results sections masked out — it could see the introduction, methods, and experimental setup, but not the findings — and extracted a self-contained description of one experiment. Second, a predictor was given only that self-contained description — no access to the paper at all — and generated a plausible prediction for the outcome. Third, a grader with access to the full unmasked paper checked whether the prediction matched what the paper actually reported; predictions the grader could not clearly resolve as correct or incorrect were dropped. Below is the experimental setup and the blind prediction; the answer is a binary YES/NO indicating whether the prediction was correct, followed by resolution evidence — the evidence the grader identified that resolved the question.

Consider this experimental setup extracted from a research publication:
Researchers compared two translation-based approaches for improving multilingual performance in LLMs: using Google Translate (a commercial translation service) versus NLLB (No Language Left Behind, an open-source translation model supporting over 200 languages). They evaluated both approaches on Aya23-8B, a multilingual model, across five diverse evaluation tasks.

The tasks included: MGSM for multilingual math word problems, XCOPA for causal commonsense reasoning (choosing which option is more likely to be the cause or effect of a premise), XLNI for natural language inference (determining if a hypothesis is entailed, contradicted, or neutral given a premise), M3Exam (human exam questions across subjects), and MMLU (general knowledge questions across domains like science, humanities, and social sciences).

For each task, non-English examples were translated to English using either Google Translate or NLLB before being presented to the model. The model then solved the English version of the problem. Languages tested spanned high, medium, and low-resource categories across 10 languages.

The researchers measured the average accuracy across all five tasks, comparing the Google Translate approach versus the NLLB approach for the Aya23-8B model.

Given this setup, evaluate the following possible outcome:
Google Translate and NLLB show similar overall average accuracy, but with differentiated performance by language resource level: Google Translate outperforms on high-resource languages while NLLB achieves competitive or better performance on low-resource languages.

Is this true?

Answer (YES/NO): NO